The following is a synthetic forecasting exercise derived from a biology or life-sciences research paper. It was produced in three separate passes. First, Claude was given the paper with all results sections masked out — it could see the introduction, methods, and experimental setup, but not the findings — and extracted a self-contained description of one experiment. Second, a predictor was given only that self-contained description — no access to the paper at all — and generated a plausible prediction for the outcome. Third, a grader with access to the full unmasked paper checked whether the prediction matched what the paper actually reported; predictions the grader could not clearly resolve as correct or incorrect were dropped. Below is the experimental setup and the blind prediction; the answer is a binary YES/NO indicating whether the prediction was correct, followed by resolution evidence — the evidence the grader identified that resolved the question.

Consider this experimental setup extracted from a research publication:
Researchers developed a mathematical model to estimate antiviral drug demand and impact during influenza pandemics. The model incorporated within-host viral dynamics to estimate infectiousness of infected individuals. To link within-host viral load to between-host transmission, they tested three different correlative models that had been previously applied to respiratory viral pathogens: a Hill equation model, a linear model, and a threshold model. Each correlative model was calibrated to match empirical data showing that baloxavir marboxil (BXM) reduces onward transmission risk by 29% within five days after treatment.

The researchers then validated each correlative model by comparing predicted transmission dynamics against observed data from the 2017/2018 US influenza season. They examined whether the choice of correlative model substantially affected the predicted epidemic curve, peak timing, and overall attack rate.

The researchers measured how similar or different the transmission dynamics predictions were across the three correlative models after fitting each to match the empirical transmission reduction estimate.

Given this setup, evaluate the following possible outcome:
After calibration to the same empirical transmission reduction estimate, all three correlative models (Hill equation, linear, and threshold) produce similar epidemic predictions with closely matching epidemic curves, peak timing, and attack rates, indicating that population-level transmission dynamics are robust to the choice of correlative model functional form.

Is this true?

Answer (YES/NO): YES